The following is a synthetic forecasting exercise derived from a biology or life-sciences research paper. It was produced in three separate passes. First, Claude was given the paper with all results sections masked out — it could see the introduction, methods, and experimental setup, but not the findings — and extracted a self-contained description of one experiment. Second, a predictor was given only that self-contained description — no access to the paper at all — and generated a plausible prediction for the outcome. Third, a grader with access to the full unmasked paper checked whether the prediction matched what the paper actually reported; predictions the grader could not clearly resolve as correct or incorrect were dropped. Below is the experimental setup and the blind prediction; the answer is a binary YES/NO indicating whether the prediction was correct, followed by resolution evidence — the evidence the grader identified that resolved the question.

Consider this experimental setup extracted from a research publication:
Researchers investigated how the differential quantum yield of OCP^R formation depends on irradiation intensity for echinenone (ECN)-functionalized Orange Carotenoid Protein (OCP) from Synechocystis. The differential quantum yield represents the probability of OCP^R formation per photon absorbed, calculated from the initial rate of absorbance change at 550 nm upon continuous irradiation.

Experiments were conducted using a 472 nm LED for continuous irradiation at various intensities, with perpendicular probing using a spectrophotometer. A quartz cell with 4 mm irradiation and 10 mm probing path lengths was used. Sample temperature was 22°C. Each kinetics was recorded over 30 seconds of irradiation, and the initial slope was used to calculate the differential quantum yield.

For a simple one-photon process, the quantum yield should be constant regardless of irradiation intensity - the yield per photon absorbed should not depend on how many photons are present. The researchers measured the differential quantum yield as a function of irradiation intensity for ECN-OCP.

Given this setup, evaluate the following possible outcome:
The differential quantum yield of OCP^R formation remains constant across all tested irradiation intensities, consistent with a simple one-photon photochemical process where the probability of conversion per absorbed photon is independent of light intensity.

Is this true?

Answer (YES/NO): NO